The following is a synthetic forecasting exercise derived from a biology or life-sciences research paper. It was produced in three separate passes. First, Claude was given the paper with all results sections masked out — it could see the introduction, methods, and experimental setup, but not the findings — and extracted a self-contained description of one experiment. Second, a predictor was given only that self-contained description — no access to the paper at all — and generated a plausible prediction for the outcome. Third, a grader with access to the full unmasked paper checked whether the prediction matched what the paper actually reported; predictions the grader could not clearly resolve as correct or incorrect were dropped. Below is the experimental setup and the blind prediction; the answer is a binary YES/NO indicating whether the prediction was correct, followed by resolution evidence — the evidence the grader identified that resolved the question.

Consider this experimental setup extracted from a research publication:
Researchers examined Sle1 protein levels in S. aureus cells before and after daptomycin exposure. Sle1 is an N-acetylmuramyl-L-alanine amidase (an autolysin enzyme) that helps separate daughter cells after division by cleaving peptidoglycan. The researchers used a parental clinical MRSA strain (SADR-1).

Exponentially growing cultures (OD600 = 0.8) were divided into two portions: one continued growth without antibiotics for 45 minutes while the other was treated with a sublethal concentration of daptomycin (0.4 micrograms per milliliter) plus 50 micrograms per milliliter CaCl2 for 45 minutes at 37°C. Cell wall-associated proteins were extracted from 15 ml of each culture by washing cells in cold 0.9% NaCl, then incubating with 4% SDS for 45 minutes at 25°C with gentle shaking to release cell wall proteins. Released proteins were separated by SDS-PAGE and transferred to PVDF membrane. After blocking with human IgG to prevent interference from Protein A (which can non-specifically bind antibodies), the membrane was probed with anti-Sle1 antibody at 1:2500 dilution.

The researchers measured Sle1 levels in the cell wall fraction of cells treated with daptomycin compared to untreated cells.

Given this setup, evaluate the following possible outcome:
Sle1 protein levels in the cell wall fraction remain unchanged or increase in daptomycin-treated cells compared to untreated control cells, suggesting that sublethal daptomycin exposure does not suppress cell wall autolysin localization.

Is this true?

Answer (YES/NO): YES